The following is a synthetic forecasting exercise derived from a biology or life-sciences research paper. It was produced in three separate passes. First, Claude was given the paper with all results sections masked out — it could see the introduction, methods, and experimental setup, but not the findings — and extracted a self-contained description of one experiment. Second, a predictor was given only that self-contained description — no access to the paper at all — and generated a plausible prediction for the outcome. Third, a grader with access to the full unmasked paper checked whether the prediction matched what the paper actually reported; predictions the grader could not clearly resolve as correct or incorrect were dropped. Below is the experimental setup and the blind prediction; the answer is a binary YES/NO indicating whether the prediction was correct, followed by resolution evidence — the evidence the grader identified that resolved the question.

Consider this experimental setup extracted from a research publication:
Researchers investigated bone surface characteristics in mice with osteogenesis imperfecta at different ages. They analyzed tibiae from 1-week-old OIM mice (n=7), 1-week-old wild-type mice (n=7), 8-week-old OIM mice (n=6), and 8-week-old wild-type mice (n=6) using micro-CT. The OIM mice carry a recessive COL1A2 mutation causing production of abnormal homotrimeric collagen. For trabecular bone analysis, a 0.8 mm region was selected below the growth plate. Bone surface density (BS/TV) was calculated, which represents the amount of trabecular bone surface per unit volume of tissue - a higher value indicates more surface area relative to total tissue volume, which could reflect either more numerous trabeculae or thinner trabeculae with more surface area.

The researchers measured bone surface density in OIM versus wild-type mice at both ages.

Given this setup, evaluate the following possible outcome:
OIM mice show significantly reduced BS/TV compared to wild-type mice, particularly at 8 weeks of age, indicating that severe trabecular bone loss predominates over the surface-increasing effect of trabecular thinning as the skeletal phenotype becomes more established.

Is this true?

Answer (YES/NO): NO